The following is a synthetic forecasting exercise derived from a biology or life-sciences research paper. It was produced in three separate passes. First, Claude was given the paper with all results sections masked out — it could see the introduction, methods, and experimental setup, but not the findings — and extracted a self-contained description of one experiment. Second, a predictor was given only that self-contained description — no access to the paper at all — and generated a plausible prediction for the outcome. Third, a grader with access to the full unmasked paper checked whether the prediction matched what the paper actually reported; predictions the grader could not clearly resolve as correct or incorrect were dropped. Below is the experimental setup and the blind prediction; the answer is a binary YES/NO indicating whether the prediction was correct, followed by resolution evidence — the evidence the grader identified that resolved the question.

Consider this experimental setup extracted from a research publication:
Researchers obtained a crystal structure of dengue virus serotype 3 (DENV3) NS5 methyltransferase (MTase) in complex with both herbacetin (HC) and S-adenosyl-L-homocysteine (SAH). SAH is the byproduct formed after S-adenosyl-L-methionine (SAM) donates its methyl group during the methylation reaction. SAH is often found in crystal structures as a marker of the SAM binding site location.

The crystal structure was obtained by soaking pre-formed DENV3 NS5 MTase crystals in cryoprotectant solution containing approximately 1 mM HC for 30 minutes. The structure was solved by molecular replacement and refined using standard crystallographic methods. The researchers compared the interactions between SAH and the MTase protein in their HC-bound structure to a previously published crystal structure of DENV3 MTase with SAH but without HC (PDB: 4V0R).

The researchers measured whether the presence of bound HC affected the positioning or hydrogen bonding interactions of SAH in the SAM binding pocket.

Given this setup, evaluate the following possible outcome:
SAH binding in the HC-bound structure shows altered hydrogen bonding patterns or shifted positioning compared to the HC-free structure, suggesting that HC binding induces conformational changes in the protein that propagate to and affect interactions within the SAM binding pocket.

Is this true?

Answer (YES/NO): NO